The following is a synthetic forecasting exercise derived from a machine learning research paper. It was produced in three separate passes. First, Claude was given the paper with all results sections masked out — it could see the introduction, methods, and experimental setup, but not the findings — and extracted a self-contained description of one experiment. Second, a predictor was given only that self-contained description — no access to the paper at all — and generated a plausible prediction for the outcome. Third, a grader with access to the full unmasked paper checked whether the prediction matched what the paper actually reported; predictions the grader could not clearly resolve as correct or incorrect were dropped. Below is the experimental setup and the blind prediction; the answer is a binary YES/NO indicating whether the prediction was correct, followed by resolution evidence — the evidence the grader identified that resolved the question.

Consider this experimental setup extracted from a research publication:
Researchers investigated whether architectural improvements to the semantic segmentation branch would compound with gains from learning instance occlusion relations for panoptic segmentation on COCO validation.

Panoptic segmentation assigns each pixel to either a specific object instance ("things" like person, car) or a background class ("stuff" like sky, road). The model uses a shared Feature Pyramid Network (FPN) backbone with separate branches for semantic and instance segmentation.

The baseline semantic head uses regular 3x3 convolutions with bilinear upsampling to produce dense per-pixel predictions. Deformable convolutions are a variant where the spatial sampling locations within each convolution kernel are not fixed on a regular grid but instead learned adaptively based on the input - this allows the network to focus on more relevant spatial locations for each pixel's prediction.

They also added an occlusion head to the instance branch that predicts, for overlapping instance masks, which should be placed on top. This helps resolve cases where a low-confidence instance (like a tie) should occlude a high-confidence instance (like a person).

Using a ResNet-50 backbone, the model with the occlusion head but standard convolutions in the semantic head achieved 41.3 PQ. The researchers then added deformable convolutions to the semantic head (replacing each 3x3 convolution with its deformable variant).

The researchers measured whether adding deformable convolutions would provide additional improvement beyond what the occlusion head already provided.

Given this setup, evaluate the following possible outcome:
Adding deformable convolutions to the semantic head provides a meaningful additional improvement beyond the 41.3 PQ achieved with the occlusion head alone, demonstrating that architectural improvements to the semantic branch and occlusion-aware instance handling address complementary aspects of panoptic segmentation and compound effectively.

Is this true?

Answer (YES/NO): YES